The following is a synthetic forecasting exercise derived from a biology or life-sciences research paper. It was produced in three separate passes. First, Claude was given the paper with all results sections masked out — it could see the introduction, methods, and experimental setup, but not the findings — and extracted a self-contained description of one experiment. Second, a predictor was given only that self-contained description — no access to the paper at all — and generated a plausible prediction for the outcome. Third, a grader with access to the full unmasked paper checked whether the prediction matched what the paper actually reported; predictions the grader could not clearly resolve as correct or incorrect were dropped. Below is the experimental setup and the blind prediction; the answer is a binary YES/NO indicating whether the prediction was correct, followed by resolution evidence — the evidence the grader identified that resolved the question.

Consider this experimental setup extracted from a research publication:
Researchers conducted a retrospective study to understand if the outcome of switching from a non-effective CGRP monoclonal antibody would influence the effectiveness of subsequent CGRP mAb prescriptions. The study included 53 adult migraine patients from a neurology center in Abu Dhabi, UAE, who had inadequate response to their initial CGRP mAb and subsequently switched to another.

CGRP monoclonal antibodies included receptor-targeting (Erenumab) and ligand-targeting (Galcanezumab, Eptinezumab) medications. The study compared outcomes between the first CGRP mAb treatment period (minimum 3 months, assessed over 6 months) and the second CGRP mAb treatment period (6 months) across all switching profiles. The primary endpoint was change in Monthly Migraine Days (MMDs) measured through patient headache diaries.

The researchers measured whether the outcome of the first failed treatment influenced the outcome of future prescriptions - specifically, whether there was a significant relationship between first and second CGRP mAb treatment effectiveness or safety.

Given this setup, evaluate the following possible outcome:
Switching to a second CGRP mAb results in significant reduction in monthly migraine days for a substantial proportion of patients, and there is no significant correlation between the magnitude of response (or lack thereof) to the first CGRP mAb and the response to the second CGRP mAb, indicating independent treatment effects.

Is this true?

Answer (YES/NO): YES